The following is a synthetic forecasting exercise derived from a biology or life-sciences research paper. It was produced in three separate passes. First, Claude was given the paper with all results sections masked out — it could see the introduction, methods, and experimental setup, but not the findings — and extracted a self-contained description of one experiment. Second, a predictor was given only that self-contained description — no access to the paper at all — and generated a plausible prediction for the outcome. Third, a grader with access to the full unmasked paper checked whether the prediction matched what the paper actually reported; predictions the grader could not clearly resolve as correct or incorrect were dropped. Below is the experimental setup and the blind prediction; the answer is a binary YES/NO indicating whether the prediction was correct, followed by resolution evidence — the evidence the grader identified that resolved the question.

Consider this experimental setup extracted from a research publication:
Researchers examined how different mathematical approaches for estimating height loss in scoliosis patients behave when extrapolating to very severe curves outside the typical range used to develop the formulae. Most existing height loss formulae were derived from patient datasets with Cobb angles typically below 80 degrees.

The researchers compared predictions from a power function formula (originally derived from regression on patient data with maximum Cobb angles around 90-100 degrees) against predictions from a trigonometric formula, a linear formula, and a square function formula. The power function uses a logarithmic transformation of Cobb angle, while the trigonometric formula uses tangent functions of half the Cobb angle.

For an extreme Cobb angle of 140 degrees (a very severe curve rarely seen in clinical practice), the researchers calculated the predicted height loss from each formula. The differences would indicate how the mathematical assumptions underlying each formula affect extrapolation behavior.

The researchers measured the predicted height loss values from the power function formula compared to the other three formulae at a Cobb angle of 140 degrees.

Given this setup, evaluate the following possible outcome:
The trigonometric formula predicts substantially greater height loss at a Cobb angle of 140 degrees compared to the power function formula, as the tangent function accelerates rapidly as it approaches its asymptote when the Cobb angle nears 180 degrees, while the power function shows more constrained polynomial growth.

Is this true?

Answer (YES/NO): NO